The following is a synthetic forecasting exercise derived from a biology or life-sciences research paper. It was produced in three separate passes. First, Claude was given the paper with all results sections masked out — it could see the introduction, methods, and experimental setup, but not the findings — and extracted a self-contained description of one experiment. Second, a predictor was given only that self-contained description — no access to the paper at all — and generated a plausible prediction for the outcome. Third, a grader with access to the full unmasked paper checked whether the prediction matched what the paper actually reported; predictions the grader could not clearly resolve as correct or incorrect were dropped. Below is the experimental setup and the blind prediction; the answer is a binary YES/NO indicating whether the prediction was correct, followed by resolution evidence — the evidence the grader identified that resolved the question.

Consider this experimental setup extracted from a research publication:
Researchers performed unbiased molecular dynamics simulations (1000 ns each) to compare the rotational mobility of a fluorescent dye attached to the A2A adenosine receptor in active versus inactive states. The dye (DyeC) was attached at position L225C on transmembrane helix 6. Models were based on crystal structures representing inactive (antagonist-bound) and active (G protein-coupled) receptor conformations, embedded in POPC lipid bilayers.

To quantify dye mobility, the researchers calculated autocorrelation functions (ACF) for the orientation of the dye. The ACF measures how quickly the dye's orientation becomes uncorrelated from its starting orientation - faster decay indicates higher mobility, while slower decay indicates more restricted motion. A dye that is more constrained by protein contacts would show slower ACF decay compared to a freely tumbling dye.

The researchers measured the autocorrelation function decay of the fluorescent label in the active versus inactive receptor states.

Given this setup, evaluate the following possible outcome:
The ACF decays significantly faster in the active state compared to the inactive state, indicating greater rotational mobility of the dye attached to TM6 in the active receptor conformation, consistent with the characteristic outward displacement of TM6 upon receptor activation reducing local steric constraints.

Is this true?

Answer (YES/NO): NO